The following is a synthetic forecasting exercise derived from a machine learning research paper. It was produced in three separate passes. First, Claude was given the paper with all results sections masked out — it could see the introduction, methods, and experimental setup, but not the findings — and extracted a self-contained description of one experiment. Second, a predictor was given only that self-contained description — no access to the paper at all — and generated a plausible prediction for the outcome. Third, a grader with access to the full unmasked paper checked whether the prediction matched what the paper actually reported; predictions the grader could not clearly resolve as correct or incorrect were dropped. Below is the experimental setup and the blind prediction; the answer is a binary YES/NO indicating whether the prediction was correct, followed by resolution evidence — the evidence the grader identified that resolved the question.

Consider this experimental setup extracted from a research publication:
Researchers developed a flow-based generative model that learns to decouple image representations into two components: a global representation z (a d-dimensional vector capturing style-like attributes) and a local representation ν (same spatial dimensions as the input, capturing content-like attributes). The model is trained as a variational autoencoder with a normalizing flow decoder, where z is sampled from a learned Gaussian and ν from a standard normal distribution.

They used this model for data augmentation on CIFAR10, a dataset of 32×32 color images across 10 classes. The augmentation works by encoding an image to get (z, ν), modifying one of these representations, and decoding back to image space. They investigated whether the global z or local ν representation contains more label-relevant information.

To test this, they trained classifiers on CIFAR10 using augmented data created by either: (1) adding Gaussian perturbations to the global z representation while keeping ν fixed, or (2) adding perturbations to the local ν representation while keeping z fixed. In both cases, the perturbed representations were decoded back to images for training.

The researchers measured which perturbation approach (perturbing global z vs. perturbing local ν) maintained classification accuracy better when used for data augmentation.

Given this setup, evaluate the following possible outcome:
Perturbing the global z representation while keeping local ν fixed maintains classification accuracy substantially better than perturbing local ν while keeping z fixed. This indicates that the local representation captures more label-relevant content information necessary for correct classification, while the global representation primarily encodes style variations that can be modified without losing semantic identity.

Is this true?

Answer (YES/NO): YES